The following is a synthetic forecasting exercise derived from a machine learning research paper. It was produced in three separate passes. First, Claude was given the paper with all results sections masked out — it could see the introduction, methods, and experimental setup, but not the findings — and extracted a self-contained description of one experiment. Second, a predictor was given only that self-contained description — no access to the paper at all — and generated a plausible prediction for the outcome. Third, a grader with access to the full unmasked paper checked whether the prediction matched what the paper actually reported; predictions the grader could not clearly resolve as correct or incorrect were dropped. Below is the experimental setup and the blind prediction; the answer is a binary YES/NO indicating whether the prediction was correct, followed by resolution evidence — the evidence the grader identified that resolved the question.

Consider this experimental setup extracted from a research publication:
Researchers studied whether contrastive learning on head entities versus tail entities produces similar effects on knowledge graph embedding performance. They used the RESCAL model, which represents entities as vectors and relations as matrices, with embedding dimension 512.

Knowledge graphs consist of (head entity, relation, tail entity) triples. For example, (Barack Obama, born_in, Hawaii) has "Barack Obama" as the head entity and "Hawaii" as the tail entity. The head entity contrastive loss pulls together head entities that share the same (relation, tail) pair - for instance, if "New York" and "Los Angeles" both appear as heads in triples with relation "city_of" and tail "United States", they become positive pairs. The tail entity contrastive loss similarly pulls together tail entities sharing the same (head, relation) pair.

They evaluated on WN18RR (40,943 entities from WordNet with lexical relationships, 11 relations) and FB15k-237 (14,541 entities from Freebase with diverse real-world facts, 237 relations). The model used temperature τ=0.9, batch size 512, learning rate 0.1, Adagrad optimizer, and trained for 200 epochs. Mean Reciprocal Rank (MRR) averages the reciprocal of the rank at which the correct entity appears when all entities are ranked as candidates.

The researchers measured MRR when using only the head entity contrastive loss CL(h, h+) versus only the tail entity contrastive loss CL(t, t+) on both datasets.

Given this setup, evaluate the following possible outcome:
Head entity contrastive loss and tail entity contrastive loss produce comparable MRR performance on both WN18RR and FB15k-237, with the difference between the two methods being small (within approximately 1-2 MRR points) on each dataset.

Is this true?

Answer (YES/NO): YES